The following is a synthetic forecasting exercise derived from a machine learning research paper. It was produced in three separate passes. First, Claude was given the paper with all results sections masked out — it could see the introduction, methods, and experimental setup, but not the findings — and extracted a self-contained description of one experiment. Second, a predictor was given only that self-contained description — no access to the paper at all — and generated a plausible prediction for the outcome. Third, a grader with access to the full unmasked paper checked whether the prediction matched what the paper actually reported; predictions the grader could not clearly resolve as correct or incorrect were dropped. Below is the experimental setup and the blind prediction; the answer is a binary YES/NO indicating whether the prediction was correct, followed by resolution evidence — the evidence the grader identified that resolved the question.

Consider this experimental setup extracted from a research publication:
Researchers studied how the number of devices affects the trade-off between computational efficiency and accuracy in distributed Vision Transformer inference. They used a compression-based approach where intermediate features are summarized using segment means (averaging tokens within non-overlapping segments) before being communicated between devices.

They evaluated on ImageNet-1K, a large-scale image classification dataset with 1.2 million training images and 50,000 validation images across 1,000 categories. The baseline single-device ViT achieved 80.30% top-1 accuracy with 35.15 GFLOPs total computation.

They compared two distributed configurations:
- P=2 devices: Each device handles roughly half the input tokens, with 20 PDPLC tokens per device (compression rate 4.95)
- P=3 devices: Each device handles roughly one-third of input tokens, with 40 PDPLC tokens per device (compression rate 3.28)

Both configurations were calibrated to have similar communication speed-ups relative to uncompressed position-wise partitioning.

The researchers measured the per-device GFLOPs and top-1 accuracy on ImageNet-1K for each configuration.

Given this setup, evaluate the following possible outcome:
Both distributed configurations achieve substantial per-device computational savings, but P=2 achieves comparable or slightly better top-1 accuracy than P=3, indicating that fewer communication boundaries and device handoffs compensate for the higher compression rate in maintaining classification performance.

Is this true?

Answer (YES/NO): YES